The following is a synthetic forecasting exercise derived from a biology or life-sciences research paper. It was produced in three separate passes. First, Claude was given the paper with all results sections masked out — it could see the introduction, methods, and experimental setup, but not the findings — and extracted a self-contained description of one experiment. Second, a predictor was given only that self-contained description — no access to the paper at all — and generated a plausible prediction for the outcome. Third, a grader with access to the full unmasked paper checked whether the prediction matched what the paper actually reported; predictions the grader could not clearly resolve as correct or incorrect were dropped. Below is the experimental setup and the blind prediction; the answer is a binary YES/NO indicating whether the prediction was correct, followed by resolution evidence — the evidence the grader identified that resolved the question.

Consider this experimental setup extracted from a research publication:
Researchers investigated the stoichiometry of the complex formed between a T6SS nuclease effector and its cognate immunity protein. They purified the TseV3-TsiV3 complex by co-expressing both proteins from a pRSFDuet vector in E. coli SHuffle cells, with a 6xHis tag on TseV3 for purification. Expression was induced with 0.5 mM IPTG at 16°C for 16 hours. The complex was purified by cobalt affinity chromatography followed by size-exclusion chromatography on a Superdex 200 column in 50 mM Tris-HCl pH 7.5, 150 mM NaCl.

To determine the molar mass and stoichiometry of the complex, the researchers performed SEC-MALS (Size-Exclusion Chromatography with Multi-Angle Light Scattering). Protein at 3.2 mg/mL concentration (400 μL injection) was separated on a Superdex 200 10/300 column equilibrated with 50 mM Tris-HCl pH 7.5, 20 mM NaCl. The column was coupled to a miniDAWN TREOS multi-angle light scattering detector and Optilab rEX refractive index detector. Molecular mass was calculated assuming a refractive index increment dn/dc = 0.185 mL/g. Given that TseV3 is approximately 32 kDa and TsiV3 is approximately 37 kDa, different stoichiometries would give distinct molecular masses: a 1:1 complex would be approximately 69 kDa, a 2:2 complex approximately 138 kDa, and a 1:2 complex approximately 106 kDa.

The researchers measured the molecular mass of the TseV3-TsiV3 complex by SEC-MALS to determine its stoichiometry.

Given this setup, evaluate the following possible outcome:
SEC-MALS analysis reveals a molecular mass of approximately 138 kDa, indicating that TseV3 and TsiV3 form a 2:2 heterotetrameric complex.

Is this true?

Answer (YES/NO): NO